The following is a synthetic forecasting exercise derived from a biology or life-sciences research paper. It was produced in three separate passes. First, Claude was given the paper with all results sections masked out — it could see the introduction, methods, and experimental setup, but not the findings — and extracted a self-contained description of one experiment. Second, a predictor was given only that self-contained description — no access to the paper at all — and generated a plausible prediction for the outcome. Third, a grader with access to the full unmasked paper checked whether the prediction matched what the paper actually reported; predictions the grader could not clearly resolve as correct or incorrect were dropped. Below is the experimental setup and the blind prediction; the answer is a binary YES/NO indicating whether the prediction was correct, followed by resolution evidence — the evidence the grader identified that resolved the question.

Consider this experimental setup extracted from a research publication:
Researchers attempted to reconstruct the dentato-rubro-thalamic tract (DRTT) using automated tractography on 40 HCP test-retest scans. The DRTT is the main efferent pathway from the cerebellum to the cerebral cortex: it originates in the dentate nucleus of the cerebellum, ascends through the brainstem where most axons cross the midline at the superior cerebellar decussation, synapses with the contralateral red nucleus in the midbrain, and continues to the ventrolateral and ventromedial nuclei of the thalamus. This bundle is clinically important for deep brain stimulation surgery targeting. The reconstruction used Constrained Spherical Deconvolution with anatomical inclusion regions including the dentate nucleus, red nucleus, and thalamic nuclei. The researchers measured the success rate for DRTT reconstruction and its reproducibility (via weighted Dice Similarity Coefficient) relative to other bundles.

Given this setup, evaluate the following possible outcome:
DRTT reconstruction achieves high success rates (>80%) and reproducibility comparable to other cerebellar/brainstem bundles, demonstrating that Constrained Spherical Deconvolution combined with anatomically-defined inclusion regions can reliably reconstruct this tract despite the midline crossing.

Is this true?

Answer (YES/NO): NO